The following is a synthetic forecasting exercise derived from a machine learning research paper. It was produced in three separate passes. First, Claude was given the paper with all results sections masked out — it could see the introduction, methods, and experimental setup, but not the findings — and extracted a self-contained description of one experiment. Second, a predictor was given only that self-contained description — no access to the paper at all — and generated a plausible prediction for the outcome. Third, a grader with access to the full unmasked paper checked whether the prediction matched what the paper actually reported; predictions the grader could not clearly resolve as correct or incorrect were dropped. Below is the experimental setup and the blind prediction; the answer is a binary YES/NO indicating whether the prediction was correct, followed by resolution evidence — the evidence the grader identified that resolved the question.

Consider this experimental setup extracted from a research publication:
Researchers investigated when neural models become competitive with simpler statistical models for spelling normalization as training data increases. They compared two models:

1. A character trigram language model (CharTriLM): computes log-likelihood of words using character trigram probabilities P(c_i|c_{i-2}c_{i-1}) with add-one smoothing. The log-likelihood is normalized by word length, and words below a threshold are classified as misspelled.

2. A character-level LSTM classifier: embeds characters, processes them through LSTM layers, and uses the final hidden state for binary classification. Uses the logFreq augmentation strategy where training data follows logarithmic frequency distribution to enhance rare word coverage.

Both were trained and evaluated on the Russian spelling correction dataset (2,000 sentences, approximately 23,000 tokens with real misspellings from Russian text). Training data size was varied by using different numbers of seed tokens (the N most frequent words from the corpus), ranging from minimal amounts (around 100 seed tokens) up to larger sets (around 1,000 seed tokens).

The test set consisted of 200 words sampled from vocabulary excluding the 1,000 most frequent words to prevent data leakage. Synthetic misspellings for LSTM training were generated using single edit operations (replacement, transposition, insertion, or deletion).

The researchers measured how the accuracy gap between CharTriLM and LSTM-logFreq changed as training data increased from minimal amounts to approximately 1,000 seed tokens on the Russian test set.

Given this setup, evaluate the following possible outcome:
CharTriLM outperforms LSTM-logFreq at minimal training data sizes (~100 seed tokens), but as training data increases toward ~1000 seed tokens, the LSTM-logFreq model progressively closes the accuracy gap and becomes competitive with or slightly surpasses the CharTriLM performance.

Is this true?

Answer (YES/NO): YES